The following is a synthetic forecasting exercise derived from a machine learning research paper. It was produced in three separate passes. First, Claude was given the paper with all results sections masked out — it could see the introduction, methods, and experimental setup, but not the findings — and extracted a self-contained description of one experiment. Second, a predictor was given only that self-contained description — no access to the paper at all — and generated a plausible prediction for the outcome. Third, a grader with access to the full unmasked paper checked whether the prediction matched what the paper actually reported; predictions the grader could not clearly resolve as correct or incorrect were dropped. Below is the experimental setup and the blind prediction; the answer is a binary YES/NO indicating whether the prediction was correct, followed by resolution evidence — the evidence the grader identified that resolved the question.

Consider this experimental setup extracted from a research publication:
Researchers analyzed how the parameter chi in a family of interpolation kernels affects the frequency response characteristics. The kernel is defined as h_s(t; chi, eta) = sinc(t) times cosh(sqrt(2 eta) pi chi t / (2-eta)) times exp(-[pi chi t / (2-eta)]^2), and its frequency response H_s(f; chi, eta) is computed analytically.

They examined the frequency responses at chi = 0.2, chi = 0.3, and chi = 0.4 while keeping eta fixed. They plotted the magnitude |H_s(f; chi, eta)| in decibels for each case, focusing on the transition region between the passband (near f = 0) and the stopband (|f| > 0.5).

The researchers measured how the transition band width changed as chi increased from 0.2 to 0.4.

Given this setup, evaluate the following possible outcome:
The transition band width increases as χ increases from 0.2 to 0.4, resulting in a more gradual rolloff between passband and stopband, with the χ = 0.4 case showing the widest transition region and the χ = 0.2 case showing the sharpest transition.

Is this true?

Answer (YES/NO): YES